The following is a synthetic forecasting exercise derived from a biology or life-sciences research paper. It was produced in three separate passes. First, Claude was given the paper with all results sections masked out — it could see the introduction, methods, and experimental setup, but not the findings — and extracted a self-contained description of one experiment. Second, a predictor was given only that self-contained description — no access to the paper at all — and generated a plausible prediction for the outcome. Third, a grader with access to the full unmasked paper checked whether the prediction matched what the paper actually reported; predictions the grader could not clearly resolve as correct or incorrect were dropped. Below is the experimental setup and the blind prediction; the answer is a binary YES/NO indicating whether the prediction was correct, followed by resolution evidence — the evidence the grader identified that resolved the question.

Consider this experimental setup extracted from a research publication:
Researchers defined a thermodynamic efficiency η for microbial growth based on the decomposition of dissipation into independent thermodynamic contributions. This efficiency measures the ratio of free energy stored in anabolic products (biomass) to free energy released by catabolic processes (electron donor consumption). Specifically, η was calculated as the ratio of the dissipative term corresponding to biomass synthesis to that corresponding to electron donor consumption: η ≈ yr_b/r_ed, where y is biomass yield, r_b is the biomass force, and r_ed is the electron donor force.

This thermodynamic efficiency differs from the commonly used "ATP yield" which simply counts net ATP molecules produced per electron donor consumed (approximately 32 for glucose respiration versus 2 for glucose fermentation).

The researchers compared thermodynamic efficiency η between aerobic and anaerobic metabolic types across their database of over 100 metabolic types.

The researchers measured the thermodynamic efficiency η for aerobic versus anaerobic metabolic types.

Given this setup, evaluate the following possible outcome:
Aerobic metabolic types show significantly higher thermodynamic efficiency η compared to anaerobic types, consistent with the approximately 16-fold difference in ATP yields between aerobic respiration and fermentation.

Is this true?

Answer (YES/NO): NO